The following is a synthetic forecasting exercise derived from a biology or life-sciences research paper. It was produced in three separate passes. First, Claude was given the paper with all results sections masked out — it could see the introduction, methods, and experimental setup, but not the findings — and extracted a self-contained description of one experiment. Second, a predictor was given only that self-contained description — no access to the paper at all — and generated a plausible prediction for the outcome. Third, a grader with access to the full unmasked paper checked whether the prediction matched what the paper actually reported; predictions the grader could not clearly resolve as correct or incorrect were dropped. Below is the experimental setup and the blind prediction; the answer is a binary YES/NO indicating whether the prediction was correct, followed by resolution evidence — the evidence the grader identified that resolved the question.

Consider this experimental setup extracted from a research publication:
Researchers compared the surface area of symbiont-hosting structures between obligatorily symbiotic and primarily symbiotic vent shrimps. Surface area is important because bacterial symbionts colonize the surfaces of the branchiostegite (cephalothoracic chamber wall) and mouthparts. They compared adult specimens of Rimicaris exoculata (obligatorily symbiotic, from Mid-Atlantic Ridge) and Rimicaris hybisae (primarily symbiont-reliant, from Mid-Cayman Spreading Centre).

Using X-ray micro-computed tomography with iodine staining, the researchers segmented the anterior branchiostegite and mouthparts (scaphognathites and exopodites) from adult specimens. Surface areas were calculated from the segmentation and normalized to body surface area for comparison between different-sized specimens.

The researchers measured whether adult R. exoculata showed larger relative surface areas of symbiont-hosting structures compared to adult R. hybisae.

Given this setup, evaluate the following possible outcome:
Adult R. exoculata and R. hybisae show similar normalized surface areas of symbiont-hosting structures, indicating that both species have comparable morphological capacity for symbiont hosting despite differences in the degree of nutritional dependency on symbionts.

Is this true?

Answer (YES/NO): NO